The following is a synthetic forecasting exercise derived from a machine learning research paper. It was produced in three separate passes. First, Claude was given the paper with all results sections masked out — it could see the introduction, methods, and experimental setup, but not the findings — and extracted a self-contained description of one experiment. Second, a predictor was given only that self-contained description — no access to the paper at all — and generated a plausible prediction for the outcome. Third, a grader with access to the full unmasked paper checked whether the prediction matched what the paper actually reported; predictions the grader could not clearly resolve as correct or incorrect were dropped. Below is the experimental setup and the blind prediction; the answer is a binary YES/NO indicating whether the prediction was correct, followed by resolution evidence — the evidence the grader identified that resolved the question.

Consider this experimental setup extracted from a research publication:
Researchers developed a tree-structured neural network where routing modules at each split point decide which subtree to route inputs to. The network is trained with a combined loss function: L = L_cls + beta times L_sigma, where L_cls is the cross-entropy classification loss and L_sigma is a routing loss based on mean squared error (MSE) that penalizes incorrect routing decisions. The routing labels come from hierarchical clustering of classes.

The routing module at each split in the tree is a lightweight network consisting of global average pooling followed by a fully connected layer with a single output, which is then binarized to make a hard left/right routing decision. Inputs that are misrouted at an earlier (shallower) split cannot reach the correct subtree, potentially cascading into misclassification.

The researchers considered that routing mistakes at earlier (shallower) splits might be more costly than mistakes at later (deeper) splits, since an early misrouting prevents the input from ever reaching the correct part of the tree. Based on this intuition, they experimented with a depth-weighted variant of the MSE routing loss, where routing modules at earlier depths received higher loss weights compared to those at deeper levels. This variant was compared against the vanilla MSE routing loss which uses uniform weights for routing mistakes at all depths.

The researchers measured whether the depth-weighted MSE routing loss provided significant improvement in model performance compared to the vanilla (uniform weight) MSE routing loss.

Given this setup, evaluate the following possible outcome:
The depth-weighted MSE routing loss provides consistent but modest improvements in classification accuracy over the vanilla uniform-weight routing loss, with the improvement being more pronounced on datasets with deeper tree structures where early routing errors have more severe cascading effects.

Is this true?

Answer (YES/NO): NO